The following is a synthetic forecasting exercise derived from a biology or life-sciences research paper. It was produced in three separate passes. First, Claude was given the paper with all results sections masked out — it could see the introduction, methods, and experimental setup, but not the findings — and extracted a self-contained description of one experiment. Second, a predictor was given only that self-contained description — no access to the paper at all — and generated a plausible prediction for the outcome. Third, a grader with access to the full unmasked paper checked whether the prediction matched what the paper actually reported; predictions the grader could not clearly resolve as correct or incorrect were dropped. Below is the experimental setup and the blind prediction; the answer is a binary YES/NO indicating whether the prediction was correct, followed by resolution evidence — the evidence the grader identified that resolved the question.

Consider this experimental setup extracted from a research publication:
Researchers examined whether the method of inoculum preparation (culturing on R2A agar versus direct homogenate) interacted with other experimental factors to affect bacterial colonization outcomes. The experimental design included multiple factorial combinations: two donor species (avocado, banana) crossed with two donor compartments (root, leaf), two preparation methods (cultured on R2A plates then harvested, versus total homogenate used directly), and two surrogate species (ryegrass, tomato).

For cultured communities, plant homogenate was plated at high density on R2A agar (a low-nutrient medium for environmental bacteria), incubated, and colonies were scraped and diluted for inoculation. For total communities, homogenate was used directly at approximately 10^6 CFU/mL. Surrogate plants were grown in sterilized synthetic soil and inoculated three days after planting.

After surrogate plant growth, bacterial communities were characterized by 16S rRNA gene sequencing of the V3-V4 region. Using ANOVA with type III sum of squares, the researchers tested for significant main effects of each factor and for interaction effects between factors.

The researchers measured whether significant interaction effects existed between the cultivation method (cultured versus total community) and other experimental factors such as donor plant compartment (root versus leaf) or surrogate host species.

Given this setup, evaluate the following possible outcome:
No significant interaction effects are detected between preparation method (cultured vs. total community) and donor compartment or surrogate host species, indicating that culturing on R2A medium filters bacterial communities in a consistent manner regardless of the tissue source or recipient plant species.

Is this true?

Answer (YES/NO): NO